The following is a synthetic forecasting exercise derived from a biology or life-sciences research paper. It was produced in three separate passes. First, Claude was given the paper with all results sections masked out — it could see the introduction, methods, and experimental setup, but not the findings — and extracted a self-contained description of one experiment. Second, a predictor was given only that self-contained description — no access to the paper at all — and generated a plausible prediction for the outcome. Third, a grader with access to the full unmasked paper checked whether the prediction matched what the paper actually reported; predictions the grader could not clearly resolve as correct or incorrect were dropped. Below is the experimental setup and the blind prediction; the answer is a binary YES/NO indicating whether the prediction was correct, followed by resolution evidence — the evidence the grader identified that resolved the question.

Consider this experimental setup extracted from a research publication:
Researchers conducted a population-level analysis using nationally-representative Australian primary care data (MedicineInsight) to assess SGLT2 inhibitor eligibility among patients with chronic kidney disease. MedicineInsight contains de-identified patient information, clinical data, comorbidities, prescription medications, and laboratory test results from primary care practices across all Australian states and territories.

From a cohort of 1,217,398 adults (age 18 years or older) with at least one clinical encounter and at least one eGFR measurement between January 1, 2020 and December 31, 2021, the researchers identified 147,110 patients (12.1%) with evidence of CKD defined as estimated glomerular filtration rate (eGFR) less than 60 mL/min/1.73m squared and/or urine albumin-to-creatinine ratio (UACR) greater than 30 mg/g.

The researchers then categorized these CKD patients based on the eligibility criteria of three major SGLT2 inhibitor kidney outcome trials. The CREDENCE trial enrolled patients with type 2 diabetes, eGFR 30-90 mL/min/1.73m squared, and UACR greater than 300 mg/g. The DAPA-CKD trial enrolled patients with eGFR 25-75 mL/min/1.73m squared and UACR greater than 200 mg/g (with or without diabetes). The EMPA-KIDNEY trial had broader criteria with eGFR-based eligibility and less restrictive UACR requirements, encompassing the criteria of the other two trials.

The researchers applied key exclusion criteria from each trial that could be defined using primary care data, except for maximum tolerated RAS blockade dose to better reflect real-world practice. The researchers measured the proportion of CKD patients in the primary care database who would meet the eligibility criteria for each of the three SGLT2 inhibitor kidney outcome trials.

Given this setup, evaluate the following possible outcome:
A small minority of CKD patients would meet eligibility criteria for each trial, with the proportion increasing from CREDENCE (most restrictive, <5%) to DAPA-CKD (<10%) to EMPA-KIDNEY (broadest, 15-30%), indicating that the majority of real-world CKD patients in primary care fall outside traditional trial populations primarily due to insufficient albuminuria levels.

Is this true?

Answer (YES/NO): NO